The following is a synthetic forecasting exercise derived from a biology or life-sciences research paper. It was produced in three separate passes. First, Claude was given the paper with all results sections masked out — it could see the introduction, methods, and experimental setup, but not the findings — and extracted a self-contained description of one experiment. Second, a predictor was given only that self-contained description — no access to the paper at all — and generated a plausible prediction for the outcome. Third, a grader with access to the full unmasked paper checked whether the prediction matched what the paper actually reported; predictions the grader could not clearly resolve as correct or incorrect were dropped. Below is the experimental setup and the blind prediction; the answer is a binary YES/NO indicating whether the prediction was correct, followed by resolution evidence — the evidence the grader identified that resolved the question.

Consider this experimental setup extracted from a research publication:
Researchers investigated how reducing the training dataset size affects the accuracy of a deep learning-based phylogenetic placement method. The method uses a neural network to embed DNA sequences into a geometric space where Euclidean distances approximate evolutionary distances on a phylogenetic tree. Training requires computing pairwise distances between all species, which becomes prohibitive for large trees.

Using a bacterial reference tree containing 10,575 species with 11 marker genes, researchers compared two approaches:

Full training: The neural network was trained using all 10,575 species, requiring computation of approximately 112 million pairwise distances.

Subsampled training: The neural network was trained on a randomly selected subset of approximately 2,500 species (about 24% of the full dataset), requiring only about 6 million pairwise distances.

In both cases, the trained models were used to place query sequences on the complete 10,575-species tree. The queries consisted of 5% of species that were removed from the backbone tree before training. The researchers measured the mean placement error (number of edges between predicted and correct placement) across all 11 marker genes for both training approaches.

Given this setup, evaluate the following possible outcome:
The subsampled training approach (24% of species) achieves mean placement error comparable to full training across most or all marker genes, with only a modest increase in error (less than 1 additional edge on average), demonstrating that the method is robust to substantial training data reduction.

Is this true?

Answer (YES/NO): NO